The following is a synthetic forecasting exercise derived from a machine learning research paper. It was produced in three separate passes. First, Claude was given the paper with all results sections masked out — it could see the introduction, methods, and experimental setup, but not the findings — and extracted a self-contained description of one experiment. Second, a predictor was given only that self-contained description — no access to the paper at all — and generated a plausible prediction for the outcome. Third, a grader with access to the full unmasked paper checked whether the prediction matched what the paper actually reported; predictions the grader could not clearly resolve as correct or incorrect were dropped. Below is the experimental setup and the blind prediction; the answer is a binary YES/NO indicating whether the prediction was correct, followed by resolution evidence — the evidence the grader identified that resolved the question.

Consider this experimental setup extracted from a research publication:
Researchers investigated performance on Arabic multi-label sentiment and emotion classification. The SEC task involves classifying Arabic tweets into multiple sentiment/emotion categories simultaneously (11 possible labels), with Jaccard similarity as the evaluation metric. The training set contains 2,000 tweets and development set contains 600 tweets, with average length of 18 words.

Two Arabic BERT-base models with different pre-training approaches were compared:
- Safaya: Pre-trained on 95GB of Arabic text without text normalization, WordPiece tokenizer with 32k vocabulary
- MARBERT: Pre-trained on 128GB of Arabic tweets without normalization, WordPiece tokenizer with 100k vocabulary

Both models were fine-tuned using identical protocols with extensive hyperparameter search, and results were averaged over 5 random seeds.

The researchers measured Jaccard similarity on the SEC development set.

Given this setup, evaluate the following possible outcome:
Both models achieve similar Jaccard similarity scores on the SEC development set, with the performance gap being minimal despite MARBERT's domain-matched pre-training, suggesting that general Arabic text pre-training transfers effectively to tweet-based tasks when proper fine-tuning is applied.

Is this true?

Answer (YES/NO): NO